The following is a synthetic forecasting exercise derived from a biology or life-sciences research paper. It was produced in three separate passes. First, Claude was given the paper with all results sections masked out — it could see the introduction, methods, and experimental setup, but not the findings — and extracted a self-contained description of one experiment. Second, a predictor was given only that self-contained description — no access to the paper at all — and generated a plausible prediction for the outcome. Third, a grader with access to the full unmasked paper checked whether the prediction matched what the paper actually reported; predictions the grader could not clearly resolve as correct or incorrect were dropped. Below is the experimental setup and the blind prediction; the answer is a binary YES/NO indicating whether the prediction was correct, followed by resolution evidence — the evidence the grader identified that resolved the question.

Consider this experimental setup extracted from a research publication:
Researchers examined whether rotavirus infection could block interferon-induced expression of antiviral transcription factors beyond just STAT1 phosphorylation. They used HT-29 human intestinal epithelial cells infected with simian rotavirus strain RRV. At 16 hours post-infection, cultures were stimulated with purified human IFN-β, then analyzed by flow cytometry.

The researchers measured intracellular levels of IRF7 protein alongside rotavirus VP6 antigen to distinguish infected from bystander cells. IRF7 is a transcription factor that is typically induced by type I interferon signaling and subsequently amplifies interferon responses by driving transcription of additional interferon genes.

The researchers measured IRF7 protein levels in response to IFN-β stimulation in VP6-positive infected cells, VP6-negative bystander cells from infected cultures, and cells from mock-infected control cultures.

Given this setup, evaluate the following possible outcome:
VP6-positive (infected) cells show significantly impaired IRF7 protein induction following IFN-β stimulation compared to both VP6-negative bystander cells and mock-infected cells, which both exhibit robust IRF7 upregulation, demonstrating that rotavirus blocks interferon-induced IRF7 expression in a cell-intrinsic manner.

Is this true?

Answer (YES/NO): NO